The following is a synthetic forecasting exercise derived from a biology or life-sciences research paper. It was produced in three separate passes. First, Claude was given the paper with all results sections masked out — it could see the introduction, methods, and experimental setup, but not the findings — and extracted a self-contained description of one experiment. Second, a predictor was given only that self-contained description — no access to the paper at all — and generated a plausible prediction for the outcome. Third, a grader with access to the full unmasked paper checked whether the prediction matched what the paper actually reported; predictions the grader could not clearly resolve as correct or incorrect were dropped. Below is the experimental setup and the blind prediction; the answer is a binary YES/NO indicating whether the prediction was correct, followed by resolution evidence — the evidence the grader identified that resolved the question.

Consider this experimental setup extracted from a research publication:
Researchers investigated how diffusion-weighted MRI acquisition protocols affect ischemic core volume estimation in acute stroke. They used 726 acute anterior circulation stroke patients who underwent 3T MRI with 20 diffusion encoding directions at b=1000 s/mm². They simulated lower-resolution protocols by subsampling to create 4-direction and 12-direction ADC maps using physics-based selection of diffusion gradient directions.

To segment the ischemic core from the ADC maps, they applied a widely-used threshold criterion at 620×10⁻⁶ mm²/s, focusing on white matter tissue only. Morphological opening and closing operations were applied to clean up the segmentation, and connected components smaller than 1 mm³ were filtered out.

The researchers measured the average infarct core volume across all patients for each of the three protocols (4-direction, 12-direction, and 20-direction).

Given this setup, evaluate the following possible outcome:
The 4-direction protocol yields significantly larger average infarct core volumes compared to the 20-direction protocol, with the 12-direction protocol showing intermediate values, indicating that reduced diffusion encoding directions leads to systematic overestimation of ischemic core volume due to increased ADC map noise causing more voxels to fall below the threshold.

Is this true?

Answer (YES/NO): YES